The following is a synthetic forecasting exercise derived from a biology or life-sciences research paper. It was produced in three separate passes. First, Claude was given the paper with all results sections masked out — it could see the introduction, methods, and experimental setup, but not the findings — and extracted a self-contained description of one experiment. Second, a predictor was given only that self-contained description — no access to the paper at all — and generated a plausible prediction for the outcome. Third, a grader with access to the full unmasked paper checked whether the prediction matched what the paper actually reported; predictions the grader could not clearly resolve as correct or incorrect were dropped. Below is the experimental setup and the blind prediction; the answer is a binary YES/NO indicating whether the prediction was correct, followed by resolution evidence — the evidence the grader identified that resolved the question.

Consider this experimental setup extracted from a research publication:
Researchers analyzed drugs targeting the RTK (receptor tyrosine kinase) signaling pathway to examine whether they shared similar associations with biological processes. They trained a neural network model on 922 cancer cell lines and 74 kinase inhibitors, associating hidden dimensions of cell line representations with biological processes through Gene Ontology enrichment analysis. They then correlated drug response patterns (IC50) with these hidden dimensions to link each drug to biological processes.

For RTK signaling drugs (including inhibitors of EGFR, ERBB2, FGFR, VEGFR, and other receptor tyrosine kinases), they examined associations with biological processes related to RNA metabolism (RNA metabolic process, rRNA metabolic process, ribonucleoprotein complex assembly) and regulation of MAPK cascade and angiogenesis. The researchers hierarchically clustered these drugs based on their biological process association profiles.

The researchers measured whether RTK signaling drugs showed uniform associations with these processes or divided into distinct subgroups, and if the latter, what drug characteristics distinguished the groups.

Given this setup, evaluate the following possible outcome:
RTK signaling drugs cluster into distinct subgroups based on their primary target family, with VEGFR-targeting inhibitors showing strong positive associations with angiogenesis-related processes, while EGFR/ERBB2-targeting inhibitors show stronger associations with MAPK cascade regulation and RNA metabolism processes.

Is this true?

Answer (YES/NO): NO